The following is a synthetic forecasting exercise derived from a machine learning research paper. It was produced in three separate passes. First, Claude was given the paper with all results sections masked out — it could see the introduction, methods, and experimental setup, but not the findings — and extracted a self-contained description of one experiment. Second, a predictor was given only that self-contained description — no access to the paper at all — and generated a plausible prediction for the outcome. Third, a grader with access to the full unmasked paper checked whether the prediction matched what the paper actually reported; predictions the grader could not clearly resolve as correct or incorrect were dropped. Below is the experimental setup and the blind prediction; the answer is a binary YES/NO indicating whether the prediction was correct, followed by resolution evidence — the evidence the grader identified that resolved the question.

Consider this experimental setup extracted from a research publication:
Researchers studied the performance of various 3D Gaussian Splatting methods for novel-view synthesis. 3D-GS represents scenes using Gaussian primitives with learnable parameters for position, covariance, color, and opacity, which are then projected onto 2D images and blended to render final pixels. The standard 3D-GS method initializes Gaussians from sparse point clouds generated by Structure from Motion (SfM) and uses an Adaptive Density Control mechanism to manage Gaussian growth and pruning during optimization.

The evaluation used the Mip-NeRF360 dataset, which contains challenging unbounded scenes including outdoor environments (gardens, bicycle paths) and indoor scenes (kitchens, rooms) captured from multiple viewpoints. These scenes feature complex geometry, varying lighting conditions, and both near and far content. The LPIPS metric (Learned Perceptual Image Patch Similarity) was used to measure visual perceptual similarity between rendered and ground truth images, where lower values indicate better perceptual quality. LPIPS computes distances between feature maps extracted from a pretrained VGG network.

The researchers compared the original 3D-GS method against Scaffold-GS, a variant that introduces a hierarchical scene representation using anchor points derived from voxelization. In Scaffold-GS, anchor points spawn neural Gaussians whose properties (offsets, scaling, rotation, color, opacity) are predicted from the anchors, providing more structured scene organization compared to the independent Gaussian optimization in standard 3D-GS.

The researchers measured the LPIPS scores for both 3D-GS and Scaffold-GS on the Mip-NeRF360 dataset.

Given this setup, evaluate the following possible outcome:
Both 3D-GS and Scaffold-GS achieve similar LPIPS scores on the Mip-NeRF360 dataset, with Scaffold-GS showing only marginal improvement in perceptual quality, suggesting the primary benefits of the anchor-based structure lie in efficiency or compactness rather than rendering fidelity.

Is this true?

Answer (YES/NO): NO